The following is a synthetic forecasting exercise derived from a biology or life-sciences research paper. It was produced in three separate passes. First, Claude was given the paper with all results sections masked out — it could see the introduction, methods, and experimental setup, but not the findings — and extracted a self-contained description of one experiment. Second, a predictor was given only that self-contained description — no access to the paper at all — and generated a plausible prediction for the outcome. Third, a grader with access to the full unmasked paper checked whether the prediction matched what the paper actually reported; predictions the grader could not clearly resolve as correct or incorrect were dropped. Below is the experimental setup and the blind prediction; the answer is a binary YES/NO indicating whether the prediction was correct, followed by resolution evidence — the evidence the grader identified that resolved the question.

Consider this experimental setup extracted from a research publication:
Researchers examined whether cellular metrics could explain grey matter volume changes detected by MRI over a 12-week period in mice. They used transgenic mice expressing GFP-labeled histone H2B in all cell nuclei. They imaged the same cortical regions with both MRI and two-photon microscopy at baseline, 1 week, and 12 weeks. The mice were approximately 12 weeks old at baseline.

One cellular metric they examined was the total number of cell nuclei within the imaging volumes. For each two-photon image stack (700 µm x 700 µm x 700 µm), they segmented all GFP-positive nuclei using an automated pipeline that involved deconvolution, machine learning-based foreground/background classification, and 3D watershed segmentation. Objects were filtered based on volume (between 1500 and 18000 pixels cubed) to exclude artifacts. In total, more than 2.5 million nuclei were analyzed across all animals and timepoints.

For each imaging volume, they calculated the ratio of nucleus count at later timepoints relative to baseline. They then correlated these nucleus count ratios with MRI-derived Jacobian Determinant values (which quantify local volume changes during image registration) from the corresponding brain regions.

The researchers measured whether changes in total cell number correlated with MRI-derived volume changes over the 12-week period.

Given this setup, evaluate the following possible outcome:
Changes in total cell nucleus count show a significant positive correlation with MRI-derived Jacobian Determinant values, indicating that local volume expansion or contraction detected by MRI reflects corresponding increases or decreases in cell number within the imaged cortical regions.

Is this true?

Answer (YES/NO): NO